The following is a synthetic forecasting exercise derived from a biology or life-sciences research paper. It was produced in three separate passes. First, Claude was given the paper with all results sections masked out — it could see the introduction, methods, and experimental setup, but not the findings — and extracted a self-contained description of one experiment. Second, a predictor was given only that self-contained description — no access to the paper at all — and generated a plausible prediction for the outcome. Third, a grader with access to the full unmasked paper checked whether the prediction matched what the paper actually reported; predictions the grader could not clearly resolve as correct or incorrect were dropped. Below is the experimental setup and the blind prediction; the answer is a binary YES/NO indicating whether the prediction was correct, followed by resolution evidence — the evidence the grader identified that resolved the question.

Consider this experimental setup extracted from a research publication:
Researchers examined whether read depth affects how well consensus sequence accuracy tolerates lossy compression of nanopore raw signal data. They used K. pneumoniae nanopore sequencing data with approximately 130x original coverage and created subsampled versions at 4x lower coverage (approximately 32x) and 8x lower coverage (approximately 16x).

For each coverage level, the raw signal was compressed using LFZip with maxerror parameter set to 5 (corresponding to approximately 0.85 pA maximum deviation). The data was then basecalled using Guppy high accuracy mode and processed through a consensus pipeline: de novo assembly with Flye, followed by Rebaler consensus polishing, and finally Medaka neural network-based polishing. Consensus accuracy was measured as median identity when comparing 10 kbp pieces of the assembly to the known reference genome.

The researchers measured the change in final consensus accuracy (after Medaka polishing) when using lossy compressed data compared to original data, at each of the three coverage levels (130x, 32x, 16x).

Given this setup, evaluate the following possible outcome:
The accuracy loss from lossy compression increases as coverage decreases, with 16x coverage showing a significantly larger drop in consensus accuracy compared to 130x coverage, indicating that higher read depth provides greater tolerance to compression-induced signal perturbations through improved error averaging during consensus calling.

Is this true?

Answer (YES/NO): YES